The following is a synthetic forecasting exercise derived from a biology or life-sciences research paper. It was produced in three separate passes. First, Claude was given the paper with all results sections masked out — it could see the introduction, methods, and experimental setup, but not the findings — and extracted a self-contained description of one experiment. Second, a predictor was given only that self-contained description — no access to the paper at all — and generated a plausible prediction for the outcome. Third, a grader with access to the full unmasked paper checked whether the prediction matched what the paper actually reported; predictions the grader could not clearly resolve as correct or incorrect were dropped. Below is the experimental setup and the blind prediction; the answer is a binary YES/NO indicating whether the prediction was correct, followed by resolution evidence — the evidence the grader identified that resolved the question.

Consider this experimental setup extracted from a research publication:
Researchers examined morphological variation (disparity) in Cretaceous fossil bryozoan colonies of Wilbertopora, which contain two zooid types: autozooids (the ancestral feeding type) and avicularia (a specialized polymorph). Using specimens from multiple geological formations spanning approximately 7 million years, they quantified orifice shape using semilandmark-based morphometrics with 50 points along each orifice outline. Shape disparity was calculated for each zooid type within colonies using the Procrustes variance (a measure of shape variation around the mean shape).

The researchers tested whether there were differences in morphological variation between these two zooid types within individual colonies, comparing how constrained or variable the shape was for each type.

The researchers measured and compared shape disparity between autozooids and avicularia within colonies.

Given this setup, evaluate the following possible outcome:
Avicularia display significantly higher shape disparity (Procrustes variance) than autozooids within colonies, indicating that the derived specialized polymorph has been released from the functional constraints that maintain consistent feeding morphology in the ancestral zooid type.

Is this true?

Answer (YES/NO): YES